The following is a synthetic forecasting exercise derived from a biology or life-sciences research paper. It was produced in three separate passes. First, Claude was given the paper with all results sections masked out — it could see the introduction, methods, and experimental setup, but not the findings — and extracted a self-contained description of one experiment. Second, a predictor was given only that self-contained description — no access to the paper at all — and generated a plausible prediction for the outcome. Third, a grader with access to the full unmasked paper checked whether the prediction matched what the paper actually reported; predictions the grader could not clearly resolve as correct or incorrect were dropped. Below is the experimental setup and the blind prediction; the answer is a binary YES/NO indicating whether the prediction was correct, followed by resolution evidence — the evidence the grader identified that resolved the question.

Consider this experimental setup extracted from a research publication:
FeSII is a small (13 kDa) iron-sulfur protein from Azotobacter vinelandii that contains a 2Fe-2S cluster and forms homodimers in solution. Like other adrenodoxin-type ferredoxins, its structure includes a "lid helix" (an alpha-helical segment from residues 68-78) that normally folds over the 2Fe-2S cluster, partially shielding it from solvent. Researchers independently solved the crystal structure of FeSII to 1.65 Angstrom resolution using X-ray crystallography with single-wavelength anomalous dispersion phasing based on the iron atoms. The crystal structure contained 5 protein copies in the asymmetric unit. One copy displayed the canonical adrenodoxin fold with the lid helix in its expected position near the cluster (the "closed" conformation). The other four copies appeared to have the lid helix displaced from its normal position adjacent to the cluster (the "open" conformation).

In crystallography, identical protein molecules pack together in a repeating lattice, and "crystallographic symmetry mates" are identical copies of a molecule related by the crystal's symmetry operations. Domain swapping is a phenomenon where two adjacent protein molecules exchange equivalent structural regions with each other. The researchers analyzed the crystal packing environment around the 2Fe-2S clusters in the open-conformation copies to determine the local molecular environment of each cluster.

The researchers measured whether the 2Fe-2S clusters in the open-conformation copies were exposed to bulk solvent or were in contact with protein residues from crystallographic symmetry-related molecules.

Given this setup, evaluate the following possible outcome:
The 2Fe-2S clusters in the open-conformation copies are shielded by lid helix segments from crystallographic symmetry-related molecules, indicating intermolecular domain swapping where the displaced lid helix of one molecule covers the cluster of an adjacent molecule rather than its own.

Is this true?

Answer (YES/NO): YES